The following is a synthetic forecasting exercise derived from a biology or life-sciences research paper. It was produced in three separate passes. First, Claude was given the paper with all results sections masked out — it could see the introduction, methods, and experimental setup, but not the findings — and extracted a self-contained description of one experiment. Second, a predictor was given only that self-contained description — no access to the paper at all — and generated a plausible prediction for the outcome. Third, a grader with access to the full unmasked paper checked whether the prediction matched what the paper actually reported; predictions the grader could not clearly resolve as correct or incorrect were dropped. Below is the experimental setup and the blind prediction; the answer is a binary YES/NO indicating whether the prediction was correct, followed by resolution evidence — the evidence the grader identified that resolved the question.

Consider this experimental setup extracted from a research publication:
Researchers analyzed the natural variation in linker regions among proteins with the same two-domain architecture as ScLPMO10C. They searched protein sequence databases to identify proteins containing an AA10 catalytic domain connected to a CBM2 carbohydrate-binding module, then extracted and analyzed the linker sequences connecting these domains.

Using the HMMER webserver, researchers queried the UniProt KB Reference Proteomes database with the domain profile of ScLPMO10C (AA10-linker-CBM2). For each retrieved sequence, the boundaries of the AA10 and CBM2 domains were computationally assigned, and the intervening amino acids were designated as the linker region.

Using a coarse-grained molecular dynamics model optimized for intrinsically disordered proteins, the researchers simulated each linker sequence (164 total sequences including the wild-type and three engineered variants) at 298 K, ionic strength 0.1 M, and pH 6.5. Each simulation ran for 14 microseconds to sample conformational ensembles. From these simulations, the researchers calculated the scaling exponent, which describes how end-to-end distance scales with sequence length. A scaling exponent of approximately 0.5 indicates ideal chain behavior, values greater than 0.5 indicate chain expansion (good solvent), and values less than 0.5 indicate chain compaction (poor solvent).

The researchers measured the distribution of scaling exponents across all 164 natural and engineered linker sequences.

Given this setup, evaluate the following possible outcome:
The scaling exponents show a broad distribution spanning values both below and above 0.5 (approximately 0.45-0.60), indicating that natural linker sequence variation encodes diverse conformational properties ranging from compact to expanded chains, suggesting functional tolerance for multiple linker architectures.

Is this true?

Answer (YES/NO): NO